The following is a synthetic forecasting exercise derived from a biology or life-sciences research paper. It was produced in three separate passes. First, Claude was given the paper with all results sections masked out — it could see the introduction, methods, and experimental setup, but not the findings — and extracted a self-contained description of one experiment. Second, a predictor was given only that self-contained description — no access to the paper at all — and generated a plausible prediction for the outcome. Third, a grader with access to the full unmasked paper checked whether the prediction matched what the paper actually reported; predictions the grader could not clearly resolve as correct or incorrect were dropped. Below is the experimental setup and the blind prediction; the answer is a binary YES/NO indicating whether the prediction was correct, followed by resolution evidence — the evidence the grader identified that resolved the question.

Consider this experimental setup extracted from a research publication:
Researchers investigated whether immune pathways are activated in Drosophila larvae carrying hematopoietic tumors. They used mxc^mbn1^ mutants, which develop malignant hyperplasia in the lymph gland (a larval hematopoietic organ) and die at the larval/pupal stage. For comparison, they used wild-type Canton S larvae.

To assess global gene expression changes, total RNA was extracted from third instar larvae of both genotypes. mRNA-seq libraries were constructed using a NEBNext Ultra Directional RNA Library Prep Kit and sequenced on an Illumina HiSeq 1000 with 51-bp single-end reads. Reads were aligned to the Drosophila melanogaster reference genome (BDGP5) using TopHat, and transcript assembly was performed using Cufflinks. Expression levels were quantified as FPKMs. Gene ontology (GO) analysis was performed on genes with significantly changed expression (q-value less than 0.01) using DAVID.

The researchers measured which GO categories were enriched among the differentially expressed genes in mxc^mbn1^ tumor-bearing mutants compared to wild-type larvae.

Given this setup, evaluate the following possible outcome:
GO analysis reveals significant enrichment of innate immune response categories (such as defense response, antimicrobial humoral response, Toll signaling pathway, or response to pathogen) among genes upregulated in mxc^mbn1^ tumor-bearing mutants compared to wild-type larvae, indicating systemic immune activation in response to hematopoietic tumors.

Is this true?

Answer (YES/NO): YES